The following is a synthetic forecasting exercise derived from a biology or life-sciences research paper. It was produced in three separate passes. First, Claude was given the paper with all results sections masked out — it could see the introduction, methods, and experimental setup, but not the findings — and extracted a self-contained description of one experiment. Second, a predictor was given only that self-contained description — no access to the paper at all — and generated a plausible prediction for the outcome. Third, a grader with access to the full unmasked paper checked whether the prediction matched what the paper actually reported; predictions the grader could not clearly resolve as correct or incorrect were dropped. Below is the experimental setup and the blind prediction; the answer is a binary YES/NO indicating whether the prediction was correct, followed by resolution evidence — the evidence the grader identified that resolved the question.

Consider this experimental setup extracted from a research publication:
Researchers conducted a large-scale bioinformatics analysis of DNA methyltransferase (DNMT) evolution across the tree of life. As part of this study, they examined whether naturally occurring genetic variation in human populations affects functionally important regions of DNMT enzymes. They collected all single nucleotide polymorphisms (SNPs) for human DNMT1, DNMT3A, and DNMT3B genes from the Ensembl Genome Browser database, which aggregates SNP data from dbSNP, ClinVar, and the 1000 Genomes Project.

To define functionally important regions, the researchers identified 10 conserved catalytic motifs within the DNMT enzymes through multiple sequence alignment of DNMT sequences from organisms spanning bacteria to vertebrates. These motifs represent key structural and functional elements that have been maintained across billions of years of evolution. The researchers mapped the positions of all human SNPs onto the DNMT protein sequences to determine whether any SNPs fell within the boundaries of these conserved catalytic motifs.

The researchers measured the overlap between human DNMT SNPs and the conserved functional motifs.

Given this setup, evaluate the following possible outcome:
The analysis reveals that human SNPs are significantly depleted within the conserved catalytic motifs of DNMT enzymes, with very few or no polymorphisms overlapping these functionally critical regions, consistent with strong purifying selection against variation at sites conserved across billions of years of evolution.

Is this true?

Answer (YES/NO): YES